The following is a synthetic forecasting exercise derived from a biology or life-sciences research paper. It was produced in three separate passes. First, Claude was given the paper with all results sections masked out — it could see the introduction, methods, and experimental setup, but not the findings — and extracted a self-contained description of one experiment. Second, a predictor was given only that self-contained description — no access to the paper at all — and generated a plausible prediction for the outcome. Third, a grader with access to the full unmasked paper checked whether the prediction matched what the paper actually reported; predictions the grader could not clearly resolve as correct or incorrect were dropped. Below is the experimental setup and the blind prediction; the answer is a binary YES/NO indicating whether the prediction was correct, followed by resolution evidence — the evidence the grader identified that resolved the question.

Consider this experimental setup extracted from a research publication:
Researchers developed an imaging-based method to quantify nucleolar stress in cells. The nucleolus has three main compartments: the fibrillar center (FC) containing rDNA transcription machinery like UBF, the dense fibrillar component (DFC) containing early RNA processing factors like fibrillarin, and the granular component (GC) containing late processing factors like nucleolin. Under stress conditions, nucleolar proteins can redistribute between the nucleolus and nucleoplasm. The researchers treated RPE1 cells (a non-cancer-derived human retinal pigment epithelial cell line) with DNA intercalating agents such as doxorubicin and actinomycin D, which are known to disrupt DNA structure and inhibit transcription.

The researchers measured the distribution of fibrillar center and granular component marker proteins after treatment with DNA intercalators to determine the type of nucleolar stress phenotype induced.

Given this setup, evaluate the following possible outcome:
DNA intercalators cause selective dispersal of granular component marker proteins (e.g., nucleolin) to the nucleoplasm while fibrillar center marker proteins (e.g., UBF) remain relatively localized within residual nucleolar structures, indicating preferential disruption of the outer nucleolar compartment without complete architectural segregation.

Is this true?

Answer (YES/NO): NO